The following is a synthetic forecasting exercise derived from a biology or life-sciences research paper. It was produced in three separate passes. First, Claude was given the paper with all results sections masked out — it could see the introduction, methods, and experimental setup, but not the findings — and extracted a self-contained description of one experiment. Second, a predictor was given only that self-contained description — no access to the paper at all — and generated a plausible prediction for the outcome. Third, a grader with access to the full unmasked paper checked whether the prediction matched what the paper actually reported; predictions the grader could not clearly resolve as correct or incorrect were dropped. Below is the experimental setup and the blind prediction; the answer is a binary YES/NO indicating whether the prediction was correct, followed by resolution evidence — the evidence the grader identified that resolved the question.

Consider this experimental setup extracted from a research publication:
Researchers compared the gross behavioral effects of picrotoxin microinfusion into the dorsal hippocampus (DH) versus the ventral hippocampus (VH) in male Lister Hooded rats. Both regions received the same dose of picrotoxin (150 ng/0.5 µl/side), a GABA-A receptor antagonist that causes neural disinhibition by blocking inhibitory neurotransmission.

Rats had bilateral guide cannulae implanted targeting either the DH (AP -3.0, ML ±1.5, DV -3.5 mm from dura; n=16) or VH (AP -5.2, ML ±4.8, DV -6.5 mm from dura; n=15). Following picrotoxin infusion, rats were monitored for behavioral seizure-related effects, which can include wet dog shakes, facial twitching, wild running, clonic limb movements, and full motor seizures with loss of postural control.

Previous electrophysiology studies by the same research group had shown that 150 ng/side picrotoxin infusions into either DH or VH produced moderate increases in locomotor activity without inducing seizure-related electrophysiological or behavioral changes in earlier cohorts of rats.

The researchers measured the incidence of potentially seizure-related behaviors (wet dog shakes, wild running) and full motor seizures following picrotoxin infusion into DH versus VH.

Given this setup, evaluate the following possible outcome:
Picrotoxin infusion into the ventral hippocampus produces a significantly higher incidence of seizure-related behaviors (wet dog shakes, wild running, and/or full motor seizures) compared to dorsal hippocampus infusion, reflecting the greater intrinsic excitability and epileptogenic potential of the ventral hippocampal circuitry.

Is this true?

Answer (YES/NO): YES